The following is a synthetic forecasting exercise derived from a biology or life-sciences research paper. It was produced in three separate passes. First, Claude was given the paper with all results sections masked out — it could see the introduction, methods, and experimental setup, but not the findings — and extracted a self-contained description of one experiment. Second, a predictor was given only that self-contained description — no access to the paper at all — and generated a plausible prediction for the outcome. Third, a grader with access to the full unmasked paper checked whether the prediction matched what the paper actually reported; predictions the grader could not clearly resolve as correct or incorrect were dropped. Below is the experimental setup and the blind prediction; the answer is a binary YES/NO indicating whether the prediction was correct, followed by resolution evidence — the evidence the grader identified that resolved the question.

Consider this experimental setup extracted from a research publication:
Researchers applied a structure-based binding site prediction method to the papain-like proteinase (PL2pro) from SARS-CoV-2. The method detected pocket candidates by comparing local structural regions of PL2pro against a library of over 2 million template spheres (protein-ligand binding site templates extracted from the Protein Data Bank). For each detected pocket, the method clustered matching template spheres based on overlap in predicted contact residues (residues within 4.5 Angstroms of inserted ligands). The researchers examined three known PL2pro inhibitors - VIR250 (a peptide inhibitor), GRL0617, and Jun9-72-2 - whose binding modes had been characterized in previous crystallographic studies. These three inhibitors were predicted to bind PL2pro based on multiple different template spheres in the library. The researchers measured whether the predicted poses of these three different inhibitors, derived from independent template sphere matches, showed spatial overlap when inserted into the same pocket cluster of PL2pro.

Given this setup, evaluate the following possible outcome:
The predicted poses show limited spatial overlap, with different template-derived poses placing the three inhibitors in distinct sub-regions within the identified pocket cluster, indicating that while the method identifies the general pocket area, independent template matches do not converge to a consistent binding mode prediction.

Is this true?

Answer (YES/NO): NO